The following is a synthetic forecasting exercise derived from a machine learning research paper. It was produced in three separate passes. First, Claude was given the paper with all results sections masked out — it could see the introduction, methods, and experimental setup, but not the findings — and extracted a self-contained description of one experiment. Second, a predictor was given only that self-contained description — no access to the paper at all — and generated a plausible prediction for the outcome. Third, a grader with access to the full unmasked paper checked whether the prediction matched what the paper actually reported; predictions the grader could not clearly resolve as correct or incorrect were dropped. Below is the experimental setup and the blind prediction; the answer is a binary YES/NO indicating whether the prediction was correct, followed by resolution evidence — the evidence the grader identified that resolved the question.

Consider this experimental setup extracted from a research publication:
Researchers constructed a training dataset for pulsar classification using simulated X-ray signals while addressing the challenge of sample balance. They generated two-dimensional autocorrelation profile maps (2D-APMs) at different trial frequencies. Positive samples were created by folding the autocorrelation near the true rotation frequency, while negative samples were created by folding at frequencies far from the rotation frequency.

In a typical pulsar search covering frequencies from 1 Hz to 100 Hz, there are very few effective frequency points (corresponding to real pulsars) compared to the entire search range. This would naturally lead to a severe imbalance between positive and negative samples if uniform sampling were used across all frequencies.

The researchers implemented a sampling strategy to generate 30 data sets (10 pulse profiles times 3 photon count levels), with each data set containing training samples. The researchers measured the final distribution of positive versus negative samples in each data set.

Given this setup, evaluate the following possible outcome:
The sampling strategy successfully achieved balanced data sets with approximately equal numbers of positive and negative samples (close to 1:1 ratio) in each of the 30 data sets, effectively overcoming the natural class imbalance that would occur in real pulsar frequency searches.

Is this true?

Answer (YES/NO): YES